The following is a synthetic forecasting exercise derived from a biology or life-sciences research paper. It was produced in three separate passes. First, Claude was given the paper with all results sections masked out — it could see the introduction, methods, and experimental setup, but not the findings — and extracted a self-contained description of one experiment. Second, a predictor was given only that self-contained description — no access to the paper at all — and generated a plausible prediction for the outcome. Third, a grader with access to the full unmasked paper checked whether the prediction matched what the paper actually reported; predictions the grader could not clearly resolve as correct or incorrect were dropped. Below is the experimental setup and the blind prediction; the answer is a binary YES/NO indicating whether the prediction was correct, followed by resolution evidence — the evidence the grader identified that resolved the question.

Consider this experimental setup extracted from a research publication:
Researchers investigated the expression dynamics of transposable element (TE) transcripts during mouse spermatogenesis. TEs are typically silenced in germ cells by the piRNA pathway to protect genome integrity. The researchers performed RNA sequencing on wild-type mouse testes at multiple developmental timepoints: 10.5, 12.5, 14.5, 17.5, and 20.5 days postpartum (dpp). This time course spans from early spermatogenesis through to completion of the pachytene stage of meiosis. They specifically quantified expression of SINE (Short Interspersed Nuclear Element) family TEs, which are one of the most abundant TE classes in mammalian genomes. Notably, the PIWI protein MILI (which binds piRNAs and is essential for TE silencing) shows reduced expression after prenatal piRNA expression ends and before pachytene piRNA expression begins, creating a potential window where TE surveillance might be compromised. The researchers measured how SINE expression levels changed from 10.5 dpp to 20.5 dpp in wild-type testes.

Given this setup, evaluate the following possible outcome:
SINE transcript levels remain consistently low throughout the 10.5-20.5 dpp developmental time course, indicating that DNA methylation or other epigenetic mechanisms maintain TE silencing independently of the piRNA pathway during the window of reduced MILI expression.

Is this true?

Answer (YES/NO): NO